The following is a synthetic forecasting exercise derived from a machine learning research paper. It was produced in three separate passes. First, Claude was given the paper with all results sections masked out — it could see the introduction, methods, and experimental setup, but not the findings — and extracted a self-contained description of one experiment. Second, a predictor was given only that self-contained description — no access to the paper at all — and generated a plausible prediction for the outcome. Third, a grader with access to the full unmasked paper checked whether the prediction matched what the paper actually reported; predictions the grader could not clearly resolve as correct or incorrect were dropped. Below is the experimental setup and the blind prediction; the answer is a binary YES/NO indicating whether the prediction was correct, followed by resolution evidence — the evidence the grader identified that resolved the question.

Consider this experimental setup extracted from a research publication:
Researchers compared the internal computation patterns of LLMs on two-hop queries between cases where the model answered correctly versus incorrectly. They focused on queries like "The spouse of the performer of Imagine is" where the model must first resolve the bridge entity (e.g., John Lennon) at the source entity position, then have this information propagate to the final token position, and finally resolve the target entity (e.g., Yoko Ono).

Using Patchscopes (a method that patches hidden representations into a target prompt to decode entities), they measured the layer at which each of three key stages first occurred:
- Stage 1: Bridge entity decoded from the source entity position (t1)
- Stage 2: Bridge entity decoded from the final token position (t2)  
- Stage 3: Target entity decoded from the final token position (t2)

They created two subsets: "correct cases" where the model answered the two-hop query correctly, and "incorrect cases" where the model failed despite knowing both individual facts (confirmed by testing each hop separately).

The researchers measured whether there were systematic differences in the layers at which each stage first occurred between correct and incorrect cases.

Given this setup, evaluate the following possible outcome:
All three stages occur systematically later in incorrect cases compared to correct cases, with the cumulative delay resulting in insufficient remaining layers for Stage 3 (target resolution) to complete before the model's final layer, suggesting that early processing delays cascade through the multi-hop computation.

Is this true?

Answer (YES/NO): NO